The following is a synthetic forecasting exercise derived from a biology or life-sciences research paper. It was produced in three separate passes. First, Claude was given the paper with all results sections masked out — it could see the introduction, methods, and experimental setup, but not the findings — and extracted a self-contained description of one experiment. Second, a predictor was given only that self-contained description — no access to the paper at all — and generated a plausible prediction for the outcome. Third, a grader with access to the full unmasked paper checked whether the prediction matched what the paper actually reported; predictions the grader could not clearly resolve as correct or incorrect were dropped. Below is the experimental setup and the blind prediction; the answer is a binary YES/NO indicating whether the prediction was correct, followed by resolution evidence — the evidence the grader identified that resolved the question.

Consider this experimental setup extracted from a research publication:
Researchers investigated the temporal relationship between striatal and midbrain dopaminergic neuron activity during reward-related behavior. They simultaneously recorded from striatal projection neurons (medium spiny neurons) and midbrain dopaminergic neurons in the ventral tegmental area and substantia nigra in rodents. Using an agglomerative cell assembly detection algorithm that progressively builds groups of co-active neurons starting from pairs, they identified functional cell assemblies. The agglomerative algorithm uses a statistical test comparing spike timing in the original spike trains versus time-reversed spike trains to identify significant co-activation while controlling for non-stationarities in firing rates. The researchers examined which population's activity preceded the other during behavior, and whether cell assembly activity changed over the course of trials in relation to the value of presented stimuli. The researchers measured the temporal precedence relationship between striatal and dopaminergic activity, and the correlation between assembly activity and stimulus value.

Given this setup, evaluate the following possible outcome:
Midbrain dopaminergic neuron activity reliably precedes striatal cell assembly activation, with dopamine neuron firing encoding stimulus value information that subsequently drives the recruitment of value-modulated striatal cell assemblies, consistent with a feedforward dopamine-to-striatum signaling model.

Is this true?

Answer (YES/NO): NO